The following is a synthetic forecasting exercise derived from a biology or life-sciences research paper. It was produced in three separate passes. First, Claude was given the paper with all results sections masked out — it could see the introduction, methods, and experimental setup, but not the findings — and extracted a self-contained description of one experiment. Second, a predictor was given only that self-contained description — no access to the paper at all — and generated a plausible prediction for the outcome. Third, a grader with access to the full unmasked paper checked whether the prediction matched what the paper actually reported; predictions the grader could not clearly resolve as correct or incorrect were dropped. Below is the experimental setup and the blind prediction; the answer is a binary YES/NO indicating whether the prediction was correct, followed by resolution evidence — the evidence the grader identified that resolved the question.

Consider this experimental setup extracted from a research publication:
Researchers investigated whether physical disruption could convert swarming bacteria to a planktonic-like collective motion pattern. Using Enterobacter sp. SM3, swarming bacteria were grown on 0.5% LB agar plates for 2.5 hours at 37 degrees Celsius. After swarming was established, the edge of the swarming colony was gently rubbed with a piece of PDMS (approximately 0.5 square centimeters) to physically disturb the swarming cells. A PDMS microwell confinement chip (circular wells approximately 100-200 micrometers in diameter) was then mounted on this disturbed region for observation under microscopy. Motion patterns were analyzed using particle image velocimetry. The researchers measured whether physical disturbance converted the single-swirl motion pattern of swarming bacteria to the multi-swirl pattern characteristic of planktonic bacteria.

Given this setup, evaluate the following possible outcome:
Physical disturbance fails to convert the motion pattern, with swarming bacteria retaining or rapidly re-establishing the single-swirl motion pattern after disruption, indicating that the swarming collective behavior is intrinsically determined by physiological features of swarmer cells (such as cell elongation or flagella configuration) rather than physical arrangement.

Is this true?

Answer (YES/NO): NO